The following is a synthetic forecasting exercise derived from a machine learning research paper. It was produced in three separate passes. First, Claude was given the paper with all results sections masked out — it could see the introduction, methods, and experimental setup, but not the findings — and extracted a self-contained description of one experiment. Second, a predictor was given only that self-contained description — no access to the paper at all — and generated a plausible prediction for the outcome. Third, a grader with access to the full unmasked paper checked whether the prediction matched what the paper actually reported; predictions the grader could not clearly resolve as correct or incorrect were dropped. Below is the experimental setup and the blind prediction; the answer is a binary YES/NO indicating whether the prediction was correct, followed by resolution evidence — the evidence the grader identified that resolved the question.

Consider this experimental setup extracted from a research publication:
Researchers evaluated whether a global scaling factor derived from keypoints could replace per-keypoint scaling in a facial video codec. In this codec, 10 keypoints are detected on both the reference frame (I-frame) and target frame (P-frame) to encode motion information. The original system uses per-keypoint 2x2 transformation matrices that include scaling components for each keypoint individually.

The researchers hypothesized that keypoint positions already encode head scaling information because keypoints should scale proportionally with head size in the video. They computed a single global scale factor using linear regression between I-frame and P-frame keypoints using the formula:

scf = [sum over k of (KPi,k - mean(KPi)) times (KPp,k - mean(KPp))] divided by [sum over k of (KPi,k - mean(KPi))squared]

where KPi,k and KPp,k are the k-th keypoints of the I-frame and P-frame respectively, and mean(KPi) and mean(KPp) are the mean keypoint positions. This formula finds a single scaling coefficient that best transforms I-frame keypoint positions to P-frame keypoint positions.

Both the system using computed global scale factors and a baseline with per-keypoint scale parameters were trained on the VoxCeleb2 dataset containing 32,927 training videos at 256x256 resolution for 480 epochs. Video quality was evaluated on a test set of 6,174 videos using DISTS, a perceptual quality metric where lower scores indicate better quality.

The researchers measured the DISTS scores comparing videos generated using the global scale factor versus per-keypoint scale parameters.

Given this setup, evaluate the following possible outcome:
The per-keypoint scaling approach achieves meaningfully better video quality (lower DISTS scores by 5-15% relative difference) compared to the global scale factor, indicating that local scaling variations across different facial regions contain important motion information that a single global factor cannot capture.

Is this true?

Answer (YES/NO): NO